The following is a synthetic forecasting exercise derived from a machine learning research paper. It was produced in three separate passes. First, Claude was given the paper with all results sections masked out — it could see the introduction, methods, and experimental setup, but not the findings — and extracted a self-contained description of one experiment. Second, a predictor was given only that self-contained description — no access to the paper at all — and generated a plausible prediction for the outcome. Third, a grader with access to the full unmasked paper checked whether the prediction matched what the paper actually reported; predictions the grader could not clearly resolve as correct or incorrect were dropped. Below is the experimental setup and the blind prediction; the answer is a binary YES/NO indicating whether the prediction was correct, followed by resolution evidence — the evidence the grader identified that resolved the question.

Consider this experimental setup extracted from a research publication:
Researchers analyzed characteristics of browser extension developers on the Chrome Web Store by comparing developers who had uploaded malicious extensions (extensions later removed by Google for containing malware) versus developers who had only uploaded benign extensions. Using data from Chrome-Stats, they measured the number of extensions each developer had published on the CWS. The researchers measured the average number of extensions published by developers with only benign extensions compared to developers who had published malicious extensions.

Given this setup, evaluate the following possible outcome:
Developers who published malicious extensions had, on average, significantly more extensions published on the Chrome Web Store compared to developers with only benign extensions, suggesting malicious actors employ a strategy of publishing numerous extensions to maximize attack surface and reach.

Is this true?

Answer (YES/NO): YES